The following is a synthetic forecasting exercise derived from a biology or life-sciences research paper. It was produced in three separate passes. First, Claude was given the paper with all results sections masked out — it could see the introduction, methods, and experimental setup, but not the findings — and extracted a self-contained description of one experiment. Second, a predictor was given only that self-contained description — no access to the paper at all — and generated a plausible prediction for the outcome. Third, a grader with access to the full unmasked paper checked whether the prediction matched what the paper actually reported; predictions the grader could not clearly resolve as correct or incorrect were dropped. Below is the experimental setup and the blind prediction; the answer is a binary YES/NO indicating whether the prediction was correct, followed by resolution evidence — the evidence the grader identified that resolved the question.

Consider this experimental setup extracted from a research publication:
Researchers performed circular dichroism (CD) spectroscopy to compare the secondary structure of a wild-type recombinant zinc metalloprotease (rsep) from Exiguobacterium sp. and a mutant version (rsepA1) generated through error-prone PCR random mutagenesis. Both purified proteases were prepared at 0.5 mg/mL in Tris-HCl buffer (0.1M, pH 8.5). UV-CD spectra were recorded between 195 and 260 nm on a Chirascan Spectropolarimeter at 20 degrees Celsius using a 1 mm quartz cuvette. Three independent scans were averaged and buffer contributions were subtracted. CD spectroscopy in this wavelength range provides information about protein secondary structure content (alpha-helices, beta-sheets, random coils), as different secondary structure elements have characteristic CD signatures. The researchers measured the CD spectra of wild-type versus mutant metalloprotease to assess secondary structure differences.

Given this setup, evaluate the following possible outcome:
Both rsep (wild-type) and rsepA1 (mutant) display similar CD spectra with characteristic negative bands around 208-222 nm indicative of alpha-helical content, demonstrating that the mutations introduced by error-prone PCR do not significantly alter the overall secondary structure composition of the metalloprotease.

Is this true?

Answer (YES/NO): NO